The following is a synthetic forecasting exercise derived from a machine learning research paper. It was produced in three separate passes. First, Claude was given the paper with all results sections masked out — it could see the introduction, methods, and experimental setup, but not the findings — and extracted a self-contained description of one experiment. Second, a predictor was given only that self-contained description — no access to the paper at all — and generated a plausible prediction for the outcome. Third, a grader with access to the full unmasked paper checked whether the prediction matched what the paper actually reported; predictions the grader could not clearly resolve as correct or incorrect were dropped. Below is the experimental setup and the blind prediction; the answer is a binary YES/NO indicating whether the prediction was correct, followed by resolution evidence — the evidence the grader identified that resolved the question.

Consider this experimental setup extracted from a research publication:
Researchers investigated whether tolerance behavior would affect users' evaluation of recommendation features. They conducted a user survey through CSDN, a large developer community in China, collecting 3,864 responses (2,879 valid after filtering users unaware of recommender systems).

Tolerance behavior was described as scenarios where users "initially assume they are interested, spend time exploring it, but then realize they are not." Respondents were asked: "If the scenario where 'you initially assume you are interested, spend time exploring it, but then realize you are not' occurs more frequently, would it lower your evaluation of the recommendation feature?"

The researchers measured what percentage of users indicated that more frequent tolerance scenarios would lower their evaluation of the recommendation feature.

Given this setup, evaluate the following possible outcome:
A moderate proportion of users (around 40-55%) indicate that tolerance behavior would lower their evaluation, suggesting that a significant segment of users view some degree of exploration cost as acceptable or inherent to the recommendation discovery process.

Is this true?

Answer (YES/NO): NO